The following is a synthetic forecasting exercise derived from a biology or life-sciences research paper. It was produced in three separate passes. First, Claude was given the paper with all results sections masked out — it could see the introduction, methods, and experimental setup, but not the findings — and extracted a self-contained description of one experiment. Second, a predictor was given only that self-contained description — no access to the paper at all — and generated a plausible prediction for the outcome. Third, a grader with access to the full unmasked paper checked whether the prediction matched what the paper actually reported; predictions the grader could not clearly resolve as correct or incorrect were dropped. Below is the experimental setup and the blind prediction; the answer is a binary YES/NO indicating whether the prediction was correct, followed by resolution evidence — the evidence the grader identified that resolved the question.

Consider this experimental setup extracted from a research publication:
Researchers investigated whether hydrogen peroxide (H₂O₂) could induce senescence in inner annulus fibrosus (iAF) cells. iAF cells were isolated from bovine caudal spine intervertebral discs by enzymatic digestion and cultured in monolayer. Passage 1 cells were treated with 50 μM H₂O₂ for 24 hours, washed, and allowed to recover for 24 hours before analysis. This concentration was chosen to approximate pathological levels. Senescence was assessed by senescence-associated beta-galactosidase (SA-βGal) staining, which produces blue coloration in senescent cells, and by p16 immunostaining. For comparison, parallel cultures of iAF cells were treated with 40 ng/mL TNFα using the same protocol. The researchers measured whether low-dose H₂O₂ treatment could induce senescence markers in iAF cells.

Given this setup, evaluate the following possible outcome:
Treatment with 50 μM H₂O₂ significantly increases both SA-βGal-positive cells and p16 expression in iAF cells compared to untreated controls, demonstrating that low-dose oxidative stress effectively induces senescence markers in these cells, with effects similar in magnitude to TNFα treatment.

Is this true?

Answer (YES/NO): NO